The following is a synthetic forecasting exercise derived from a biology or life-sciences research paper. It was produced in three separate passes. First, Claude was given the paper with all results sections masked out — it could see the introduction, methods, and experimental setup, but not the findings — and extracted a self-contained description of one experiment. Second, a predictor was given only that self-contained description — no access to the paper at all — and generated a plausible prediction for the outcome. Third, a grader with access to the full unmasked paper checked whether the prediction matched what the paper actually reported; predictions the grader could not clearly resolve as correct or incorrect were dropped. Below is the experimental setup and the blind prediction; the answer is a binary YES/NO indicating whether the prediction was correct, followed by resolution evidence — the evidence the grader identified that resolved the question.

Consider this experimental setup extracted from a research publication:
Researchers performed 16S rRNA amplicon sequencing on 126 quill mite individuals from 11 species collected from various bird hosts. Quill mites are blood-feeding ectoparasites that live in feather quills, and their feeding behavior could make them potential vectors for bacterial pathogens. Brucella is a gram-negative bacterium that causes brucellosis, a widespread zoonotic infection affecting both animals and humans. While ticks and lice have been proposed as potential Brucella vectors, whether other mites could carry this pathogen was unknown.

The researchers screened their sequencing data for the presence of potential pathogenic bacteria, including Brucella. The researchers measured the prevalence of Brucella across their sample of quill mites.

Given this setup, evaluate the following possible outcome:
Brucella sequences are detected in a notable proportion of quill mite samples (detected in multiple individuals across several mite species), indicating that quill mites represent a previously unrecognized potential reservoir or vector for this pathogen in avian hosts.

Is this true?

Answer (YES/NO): YES